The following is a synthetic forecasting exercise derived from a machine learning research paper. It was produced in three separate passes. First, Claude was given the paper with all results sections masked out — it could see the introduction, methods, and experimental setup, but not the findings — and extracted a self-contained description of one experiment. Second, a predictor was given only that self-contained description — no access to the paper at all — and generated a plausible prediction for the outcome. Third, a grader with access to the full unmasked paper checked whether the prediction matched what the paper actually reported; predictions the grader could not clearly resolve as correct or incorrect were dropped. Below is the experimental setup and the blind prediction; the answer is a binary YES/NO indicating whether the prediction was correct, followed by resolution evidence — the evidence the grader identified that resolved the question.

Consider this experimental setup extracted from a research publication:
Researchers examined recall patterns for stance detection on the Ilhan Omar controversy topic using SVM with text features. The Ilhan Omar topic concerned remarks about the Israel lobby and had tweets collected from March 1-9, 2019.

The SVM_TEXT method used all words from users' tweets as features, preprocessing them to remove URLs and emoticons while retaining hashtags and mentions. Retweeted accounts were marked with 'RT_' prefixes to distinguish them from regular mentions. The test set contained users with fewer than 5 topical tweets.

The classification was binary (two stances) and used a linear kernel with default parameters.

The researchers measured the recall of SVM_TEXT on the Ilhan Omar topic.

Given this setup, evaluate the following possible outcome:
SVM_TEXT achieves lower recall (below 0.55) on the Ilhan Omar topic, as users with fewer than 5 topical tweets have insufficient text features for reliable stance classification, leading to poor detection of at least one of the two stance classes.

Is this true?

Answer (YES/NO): YES